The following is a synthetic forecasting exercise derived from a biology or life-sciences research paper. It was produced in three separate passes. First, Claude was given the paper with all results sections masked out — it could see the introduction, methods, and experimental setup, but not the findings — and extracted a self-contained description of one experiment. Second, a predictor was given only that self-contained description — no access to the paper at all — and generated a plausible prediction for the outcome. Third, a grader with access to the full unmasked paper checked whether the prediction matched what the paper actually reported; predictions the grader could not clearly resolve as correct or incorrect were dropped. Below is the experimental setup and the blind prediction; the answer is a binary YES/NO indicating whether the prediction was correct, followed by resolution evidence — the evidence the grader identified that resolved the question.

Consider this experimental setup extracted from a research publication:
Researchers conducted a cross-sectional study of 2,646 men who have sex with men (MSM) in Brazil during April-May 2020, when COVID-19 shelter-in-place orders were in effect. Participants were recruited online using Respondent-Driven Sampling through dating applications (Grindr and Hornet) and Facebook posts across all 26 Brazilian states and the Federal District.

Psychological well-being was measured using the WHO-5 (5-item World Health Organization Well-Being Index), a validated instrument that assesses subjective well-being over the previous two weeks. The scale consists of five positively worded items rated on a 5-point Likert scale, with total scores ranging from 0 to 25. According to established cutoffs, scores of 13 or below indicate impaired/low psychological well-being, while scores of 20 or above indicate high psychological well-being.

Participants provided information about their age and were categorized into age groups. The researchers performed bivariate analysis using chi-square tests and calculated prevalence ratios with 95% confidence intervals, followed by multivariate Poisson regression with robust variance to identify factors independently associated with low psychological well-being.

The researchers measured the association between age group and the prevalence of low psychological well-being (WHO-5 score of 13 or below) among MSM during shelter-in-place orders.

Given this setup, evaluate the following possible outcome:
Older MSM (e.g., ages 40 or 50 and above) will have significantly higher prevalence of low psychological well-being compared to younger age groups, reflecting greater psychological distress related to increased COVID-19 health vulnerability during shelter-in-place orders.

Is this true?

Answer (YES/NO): NO